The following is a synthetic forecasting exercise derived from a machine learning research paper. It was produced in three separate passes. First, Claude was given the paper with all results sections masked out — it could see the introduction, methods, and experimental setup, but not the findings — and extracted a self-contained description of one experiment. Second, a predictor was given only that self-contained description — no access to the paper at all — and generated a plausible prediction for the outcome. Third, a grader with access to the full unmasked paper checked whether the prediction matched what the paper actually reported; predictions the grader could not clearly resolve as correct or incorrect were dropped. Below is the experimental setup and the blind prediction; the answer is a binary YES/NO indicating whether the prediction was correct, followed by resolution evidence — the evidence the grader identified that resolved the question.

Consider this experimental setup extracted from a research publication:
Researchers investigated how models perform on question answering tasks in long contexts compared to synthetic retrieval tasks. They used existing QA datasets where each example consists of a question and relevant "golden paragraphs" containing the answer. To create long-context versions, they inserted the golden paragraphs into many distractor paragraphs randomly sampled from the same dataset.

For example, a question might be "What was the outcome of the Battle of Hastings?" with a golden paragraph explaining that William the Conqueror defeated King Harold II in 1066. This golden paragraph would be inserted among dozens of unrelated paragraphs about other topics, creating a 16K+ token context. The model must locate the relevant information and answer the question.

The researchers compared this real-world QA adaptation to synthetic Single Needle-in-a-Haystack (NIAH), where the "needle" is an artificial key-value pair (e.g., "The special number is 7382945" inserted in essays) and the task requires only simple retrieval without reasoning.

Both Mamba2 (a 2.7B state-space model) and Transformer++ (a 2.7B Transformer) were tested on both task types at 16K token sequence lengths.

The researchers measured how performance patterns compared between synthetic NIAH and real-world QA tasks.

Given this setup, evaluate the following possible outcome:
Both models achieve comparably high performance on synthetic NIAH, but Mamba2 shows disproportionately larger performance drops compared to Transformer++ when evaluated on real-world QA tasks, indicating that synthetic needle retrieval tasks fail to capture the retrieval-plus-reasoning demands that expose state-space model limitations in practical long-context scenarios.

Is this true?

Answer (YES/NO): NO